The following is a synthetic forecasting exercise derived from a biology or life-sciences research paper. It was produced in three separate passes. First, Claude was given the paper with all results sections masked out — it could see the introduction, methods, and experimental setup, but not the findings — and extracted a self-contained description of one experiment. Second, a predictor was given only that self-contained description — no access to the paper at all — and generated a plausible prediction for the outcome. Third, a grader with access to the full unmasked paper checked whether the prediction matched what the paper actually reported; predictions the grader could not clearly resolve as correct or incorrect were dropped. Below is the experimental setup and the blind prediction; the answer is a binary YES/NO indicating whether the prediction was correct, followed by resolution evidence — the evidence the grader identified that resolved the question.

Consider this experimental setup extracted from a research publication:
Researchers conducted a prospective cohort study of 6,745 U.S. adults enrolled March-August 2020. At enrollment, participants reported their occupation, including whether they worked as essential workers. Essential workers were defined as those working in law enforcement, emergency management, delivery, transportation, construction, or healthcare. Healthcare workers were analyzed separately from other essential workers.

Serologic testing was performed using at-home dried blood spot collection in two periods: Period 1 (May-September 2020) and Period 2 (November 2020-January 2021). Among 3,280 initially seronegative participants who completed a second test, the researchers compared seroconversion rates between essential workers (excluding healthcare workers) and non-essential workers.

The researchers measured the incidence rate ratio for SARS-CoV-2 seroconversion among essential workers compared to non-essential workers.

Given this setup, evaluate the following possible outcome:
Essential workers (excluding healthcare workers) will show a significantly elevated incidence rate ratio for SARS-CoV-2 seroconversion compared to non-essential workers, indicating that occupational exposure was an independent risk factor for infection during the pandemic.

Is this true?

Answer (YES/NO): YES